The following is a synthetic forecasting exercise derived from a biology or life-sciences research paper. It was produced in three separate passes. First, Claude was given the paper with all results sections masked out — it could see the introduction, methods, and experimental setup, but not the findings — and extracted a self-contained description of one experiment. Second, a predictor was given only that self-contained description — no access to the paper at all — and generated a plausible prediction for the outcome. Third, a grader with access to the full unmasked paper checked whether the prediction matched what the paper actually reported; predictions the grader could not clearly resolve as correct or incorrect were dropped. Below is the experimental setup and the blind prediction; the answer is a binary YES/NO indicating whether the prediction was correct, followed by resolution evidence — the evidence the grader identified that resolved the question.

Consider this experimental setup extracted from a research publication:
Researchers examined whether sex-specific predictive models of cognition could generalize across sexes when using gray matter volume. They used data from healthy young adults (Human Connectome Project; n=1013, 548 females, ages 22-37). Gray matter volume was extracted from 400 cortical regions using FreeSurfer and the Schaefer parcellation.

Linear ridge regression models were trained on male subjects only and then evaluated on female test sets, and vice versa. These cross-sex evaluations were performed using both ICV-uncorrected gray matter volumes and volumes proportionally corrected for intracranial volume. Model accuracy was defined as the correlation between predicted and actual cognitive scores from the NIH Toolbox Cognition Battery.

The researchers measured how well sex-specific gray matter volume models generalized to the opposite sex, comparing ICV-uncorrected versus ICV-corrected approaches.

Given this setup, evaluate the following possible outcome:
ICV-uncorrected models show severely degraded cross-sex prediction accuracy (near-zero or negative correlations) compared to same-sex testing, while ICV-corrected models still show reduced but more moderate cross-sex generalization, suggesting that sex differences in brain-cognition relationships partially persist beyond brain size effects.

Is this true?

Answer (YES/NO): NO